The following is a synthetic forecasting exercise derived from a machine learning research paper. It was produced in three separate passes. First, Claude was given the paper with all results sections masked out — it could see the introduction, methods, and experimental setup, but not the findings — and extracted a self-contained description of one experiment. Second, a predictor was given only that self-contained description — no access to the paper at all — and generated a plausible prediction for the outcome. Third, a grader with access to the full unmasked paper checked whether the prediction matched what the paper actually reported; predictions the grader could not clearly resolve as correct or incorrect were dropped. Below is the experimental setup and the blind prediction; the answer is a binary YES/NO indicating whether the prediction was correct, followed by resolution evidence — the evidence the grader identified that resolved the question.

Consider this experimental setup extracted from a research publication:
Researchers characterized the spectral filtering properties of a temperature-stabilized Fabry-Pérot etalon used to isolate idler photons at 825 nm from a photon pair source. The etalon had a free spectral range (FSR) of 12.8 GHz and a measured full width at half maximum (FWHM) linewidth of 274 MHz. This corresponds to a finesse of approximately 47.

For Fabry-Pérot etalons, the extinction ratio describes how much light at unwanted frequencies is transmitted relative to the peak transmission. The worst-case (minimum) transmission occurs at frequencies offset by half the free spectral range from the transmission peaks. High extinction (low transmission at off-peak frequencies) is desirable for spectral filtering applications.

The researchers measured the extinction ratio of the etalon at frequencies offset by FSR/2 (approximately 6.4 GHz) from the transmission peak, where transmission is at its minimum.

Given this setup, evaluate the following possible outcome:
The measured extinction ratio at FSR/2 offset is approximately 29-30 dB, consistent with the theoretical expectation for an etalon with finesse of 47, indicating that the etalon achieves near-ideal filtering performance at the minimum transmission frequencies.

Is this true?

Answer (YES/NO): YES